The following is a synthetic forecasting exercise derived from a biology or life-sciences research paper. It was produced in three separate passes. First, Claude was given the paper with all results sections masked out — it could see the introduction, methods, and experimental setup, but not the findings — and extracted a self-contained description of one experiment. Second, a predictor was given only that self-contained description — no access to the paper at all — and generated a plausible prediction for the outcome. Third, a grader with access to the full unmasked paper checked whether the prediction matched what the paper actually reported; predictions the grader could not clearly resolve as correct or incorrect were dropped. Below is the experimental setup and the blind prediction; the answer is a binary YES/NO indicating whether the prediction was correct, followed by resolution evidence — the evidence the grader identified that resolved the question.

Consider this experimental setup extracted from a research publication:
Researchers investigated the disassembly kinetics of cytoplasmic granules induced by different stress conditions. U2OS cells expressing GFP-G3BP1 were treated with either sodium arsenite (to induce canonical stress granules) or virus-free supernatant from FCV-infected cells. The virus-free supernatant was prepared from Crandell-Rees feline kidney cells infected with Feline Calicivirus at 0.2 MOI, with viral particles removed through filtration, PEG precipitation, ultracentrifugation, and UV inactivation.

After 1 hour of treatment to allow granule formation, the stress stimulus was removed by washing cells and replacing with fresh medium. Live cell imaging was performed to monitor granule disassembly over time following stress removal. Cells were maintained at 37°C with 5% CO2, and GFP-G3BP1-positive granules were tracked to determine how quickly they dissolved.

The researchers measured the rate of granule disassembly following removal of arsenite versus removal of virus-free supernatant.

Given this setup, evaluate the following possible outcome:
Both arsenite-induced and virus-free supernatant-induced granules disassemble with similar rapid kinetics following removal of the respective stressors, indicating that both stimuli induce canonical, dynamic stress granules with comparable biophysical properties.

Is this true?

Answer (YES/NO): NO